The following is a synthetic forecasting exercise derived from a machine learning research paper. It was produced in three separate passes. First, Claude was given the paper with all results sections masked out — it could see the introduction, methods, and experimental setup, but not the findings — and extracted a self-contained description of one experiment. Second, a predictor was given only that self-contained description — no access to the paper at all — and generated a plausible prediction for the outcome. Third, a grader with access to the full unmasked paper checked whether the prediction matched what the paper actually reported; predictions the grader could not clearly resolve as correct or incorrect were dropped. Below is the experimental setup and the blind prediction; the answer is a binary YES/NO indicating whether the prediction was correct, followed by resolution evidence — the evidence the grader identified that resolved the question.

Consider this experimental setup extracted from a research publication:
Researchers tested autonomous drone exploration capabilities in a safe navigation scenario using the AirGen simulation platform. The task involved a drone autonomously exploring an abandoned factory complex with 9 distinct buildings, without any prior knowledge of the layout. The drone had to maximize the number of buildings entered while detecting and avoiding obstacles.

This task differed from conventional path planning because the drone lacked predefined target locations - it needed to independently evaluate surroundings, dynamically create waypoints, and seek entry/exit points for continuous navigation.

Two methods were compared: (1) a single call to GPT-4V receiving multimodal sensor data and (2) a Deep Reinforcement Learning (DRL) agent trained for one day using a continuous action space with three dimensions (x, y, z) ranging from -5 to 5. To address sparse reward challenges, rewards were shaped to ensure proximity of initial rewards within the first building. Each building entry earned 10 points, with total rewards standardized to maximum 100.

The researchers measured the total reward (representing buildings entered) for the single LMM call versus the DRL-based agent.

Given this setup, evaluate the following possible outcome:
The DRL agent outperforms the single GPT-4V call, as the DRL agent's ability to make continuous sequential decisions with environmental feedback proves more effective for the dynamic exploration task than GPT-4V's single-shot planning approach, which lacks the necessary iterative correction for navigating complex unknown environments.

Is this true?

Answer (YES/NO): NO